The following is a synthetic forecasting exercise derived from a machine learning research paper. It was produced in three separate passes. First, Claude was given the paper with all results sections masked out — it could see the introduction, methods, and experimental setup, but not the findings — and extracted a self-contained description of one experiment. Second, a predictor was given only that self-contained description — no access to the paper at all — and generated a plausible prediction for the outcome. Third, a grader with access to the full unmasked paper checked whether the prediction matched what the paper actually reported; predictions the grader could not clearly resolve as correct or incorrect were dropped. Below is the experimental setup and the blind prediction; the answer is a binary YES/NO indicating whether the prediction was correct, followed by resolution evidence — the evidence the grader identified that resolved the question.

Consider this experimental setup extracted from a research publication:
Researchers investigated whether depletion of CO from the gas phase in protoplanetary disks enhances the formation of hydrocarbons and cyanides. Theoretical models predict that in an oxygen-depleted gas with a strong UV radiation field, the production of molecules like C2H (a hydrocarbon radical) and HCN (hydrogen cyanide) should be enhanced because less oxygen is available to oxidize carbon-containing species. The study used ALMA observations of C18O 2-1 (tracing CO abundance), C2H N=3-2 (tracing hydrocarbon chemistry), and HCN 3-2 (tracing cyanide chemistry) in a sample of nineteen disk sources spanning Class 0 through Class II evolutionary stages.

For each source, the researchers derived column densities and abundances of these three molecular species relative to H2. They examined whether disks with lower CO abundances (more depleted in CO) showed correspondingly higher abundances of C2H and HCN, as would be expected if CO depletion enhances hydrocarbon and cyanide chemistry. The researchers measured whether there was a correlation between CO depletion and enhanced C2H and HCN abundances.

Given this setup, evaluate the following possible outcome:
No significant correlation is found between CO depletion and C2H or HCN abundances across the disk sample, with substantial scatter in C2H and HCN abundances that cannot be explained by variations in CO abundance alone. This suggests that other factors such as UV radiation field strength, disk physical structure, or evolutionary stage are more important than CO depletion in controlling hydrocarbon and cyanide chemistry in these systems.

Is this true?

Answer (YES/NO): YES